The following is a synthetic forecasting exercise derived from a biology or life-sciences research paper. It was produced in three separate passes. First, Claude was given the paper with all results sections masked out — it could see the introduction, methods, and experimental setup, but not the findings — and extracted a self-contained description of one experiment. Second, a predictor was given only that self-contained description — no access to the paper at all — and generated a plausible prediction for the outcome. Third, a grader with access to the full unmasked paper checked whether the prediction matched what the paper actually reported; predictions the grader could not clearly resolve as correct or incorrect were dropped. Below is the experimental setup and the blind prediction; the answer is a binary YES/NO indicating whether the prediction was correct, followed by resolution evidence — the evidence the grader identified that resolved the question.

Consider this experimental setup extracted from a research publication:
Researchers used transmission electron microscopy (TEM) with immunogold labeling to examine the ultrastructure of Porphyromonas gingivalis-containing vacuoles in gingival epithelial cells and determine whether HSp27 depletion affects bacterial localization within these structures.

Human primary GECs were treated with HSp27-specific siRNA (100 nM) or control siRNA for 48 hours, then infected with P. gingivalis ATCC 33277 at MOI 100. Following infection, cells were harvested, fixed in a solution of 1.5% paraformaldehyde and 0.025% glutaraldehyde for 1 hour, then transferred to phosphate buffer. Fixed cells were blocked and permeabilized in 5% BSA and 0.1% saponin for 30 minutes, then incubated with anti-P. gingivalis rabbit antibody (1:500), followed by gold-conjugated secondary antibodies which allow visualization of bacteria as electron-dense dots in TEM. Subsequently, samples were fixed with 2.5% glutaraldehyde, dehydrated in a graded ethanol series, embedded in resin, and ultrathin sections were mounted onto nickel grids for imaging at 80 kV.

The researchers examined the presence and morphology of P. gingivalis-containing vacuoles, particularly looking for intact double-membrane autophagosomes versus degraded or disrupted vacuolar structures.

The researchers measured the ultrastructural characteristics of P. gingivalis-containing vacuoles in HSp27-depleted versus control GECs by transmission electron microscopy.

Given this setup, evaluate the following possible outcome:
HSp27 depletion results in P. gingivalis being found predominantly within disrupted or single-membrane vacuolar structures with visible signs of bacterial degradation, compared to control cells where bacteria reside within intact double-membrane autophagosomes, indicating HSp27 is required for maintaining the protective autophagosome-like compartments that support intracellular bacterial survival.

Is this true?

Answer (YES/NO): YES